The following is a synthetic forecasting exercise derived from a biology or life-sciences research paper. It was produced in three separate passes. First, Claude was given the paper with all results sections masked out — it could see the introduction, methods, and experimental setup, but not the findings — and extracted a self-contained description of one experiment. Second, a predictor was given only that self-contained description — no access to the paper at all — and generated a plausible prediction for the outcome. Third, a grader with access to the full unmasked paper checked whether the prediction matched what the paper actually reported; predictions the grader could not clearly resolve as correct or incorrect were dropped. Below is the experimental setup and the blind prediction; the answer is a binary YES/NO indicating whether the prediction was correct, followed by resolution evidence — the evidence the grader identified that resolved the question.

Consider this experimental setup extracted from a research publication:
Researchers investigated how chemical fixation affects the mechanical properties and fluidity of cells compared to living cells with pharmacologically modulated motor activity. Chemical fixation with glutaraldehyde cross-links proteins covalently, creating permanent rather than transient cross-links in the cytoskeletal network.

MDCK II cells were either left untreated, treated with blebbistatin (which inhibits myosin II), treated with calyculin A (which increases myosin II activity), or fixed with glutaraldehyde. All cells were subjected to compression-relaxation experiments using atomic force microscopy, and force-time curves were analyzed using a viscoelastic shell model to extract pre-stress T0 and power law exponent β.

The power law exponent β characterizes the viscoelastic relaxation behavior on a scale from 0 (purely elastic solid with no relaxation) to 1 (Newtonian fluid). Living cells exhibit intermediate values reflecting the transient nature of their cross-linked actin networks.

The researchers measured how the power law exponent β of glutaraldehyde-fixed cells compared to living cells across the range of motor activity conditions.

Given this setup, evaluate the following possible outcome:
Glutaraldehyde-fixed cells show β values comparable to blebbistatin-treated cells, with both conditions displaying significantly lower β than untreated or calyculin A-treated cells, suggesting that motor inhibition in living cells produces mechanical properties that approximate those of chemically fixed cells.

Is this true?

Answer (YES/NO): NO